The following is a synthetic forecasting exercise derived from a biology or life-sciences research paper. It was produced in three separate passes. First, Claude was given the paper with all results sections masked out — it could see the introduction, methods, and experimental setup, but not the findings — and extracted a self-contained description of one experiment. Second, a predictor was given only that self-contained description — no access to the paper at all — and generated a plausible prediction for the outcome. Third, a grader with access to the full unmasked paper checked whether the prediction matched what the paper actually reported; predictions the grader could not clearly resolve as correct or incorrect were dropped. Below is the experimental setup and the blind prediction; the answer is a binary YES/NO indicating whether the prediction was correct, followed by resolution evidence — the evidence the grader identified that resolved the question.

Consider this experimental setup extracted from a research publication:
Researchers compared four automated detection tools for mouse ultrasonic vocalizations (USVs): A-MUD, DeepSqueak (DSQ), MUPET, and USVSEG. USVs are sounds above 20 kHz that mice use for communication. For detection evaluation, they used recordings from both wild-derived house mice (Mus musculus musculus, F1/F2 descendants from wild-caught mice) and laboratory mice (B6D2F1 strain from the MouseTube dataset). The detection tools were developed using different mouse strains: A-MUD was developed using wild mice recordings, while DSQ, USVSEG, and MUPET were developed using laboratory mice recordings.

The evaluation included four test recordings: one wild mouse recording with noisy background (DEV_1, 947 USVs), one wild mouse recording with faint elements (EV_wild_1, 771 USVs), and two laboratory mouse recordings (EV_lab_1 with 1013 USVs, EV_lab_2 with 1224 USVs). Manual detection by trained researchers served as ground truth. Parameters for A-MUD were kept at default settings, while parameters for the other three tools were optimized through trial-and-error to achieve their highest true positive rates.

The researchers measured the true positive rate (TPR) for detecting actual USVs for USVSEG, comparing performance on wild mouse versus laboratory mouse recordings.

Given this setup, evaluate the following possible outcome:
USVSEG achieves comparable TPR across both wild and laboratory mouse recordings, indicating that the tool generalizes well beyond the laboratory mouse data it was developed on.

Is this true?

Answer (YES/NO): NO